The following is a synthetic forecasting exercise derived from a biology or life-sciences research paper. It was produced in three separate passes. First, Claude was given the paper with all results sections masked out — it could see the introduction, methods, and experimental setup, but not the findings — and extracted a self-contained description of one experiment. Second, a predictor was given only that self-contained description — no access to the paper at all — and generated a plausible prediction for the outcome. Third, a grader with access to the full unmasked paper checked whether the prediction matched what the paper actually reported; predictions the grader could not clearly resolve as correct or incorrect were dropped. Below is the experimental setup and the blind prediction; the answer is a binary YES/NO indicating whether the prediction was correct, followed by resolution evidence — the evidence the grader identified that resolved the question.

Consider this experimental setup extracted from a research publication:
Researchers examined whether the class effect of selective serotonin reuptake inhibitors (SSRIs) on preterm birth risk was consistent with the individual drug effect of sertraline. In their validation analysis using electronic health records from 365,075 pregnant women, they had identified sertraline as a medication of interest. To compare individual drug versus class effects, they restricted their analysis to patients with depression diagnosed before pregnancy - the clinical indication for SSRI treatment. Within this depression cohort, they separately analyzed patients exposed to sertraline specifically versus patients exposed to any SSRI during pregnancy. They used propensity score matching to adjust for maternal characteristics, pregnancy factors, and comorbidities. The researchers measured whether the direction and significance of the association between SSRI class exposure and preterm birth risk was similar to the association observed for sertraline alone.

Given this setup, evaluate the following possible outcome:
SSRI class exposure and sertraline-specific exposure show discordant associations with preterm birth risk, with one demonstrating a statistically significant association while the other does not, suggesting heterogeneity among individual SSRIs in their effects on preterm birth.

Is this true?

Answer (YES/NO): NO